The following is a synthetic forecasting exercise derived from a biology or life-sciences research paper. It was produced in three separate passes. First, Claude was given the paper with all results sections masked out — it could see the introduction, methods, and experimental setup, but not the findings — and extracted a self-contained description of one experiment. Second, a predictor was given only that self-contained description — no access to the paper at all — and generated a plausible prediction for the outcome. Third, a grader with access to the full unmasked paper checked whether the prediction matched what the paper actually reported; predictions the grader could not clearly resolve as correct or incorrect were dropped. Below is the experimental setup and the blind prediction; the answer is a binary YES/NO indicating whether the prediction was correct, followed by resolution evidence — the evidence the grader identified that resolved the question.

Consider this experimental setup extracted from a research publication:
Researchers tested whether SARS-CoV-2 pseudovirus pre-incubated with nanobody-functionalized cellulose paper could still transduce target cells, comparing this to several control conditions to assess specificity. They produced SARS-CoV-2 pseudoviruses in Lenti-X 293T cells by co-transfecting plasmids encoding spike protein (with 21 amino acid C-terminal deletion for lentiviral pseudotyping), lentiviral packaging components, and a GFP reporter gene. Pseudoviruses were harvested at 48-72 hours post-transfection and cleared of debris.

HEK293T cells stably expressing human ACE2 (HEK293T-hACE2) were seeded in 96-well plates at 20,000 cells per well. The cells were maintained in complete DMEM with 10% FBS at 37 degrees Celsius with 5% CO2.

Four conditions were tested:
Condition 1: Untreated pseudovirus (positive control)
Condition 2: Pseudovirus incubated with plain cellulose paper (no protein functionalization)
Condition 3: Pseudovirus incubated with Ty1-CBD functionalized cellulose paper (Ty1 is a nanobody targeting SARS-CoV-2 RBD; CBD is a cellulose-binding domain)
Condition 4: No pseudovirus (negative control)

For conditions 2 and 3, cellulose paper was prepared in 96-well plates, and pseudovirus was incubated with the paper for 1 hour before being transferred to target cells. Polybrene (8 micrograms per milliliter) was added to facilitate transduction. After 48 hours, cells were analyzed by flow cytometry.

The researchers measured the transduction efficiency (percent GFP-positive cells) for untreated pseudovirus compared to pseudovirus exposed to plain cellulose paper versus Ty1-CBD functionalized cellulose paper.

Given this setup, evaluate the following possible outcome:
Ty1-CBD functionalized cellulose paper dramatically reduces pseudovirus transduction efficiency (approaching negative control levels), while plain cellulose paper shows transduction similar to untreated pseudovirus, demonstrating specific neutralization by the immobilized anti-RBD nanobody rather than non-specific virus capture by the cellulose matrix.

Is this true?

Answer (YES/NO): NO